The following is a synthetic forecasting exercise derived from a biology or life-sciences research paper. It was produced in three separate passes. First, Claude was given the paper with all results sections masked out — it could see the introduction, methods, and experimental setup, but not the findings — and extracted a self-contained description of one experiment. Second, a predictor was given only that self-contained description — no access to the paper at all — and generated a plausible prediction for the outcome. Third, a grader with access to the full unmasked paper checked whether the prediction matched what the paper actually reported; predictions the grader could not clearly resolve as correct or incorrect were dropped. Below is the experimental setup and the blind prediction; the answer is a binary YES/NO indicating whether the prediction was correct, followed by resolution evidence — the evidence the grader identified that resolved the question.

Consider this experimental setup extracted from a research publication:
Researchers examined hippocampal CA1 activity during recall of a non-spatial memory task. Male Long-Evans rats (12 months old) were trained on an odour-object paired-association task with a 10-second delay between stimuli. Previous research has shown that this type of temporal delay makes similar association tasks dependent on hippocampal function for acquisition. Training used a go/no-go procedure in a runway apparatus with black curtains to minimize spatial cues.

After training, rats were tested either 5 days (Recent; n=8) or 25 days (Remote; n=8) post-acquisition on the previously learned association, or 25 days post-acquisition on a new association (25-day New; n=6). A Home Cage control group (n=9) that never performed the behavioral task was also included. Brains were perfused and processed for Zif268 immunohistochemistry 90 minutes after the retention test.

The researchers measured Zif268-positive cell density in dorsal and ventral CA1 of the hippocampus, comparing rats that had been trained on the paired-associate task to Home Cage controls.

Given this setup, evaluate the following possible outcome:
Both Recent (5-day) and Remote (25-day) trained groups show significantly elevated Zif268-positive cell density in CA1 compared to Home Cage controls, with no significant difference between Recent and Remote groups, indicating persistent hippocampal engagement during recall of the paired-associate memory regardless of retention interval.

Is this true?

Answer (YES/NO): NO